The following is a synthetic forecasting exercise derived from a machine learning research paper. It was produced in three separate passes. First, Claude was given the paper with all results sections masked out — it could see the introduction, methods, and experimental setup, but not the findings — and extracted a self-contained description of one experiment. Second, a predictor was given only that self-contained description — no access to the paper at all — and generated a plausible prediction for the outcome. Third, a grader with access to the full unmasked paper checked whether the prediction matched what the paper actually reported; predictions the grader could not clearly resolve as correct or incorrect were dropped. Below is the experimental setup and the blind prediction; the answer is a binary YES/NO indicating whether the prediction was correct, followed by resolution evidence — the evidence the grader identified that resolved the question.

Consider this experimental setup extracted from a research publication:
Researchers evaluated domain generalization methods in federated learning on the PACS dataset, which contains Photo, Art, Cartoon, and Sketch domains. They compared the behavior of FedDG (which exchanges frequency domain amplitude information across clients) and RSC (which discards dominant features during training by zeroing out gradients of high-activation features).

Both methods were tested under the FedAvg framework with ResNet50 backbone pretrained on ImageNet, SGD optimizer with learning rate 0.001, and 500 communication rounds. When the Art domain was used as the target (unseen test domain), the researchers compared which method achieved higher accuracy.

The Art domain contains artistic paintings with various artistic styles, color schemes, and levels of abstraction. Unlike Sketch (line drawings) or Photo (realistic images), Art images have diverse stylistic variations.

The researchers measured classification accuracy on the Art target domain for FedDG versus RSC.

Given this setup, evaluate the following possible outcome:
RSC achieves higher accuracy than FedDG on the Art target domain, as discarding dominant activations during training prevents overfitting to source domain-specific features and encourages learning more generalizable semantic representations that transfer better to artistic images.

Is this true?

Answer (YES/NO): NO